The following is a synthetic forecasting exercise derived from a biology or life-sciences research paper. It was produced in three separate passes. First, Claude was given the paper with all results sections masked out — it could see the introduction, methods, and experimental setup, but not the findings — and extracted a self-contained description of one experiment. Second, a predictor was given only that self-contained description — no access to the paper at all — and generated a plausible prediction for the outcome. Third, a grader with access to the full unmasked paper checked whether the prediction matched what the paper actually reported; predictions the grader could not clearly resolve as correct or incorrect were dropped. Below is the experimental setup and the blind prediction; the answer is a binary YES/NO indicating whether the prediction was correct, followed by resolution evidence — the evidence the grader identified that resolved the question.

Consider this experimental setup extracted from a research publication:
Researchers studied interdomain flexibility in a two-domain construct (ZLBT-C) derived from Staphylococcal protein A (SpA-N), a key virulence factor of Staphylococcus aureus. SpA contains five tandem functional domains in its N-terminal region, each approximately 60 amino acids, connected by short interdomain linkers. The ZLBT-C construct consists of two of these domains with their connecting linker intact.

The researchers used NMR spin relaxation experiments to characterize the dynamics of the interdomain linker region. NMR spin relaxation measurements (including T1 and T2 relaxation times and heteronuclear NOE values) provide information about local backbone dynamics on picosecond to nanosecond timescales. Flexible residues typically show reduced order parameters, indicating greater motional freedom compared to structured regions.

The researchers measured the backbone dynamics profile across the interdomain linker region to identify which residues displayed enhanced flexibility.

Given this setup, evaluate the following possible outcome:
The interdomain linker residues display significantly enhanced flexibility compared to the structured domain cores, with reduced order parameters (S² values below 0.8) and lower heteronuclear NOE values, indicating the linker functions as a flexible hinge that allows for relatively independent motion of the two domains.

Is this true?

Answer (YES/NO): YES